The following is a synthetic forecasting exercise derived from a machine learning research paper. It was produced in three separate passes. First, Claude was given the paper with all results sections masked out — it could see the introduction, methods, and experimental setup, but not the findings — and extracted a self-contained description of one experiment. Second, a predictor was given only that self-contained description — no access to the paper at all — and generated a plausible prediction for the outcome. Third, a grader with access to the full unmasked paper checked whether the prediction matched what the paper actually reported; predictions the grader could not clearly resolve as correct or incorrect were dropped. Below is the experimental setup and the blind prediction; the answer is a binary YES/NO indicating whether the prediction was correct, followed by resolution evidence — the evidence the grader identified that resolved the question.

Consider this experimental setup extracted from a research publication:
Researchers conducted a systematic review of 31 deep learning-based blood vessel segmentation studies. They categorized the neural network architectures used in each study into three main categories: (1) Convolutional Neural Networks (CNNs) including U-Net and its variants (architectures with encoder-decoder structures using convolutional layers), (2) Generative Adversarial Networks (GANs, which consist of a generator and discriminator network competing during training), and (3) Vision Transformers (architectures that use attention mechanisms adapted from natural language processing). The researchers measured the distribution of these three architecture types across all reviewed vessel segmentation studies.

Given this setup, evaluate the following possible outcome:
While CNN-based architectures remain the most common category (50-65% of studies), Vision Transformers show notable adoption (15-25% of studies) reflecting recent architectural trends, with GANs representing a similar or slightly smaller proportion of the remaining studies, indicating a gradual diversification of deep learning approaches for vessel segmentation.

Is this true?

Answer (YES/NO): NO